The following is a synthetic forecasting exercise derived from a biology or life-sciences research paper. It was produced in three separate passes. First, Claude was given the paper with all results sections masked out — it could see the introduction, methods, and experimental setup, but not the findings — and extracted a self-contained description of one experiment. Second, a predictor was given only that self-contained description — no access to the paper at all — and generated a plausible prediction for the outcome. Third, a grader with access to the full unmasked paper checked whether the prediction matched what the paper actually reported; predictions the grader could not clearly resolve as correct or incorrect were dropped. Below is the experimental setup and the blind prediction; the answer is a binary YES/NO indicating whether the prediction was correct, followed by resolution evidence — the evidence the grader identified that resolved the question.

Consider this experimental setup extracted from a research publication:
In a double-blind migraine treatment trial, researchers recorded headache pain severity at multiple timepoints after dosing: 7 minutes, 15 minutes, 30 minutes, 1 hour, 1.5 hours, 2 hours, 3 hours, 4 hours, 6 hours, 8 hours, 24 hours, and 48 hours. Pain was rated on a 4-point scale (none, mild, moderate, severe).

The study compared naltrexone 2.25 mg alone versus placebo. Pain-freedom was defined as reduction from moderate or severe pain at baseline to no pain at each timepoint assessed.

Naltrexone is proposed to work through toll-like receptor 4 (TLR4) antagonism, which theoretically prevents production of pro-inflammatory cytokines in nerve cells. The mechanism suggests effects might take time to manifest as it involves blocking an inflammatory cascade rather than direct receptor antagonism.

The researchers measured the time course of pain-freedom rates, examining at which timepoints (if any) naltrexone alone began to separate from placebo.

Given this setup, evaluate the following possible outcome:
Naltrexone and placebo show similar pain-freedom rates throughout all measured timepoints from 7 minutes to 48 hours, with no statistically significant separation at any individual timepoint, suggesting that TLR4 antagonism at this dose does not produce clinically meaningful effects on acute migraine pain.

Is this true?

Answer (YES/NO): NO